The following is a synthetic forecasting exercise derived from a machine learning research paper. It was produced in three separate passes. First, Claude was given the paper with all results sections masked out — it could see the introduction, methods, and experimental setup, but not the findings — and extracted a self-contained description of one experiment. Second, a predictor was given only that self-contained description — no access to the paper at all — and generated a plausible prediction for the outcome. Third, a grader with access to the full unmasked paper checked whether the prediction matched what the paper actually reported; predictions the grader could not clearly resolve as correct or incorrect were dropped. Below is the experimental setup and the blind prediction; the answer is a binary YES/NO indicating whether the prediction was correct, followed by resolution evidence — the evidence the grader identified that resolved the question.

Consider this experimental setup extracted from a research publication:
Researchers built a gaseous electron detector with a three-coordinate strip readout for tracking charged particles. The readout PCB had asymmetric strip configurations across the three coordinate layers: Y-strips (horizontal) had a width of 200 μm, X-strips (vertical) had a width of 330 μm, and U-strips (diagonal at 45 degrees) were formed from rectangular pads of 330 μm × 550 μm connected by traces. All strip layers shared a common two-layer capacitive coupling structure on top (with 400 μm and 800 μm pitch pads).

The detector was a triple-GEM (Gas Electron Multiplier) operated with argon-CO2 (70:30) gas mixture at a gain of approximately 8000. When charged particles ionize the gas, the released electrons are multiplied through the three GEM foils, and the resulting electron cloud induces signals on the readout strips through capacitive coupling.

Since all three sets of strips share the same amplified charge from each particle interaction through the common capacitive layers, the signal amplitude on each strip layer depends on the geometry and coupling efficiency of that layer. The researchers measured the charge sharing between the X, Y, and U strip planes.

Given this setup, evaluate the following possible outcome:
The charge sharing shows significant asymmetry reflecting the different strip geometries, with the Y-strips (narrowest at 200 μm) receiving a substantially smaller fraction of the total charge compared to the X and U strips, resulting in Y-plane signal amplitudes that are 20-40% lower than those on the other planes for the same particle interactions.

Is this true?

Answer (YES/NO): NO